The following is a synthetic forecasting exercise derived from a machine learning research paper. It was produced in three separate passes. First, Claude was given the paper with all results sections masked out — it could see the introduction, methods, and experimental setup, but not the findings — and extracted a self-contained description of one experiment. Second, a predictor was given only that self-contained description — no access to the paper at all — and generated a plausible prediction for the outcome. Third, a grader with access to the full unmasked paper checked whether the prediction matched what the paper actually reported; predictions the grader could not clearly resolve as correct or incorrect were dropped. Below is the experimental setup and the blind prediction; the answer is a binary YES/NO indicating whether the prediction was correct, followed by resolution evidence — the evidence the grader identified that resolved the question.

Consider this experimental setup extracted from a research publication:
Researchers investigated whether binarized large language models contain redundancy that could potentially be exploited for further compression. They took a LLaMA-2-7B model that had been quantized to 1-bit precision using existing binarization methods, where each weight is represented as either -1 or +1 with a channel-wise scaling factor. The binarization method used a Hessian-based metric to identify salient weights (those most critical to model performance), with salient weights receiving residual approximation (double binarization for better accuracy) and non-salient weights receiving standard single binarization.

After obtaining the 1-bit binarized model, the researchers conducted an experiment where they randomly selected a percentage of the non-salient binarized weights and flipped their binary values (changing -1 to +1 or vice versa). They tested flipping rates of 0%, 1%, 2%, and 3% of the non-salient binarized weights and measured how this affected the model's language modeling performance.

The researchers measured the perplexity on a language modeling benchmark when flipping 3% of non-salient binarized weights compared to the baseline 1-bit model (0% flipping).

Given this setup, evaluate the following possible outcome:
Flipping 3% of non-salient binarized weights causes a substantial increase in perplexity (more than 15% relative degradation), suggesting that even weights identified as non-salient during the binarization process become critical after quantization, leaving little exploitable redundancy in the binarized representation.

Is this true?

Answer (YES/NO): NO